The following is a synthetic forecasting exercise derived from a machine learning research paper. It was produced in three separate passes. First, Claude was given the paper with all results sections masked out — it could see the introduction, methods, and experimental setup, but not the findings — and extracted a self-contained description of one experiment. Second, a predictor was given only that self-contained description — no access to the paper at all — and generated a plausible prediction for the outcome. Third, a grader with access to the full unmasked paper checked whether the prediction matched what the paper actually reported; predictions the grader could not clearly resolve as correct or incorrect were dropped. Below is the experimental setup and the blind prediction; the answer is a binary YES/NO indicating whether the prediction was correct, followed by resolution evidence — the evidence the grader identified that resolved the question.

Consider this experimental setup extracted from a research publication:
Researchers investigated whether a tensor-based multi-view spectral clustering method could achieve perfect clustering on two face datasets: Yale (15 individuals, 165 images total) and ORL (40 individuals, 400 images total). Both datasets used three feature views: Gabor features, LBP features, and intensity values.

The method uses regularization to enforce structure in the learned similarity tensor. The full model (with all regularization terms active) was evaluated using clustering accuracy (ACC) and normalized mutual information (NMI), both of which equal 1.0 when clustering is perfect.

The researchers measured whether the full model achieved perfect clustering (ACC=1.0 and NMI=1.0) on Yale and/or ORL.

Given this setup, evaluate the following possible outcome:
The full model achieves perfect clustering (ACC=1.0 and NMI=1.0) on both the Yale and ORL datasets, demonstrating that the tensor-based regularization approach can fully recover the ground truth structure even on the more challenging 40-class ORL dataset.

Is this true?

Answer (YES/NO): NO